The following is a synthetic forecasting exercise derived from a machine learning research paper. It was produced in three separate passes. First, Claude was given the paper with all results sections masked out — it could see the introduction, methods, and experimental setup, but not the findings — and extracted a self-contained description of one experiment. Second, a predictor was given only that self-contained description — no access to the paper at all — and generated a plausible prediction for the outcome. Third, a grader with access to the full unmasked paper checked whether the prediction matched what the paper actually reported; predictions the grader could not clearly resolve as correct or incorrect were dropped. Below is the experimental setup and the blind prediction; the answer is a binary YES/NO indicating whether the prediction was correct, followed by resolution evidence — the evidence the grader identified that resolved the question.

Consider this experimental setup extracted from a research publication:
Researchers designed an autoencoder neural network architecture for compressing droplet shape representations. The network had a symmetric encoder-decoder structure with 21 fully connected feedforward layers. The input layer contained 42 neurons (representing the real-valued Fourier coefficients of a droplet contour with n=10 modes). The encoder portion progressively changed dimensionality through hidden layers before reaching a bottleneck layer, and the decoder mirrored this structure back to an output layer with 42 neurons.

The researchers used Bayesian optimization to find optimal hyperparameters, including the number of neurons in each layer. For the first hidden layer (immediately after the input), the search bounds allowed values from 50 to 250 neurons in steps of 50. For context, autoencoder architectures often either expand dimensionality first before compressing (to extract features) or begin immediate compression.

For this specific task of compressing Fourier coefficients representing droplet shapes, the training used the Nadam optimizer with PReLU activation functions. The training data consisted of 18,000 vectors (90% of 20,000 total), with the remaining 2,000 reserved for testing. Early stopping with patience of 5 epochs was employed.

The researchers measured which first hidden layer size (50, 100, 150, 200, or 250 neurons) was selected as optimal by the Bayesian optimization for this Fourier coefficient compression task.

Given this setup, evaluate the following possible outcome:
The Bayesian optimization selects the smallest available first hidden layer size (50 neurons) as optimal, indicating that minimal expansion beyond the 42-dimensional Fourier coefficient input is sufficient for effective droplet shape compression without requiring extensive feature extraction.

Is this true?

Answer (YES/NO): YES